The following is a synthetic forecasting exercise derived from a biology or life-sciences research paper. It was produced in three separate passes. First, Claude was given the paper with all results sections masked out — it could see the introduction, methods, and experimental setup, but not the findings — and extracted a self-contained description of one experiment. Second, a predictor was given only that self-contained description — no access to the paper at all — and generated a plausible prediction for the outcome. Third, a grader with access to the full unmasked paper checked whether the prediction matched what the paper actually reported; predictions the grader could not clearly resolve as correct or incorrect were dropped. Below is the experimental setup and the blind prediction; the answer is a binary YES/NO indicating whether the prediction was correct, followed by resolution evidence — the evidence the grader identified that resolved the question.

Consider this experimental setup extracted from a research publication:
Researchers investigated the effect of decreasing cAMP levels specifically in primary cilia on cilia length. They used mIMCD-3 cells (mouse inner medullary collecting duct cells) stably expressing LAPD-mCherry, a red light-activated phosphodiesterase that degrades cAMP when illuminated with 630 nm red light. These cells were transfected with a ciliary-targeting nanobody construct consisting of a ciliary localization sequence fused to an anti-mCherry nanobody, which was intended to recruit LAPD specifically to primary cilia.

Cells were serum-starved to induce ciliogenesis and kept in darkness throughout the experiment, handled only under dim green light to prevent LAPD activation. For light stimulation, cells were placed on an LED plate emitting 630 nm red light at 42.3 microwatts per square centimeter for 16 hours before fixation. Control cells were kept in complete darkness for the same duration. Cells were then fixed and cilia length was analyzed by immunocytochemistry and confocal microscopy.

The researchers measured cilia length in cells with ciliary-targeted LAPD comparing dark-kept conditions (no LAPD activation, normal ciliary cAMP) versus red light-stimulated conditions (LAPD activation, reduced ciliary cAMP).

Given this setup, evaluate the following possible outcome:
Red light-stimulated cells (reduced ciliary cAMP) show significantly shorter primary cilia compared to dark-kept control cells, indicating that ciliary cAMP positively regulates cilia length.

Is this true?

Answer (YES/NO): NO